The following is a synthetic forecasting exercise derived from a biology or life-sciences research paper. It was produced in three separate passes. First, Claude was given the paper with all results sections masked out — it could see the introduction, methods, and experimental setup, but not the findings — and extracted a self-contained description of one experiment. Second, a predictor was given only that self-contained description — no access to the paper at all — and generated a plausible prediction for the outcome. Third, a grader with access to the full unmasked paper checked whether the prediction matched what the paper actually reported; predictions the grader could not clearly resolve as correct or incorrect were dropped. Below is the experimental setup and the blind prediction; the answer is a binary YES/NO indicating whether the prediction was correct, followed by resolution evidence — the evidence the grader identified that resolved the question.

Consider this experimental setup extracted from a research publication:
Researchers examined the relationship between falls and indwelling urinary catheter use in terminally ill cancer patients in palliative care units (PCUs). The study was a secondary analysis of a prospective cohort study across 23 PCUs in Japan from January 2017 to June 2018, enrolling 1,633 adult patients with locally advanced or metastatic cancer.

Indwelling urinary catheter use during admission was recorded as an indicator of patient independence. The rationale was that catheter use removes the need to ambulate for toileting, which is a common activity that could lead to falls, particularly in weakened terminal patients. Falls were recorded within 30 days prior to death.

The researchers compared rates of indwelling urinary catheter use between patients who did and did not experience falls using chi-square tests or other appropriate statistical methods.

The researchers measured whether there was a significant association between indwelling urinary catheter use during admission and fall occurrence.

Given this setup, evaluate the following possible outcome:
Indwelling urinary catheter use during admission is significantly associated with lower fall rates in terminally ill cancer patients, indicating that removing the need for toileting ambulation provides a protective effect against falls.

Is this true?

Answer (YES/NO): NO